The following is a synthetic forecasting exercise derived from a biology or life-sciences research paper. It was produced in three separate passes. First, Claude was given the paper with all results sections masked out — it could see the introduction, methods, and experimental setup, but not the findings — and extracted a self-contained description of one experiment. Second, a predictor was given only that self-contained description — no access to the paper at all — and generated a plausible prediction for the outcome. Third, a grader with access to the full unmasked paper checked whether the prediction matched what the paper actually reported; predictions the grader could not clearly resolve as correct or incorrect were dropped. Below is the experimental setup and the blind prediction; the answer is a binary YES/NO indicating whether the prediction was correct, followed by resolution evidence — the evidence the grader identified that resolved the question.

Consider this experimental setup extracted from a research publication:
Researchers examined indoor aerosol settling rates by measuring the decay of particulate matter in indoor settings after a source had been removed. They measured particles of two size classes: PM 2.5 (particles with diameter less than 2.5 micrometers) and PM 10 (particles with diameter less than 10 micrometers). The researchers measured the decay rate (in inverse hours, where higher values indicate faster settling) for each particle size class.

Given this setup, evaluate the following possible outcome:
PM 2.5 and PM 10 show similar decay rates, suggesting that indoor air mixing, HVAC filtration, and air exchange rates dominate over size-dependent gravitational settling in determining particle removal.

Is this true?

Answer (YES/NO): NO